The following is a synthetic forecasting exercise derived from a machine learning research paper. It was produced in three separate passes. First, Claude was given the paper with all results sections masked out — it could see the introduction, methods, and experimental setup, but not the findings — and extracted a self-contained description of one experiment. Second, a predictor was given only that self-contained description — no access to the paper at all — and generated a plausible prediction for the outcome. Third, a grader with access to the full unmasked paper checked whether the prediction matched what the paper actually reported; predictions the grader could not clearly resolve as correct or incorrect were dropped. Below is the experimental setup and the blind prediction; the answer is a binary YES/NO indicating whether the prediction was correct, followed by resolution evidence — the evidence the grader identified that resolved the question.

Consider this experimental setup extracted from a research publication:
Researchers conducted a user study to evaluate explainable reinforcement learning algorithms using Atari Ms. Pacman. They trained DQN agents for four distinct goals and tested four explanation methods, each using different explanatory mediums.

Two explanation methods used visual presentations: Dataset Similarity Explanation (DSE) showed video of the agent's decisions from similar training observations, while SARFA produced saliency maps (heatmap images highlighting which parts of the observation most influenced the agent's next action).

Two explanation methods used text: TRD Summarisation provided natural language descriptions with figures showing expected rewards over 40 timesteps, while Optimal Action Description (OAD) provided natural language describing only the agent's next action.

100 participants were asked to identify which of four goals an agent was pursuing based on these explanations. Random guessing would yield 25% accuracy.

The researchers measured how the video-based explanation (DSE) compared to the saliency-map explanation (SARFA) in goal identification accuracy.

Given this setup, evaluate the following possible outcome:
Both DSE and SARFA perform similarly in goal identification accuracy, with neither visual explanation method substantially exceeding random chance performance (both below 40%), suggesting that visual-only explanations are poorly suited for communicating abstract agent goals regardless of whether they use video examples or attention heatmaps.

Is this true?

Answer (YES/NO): NO